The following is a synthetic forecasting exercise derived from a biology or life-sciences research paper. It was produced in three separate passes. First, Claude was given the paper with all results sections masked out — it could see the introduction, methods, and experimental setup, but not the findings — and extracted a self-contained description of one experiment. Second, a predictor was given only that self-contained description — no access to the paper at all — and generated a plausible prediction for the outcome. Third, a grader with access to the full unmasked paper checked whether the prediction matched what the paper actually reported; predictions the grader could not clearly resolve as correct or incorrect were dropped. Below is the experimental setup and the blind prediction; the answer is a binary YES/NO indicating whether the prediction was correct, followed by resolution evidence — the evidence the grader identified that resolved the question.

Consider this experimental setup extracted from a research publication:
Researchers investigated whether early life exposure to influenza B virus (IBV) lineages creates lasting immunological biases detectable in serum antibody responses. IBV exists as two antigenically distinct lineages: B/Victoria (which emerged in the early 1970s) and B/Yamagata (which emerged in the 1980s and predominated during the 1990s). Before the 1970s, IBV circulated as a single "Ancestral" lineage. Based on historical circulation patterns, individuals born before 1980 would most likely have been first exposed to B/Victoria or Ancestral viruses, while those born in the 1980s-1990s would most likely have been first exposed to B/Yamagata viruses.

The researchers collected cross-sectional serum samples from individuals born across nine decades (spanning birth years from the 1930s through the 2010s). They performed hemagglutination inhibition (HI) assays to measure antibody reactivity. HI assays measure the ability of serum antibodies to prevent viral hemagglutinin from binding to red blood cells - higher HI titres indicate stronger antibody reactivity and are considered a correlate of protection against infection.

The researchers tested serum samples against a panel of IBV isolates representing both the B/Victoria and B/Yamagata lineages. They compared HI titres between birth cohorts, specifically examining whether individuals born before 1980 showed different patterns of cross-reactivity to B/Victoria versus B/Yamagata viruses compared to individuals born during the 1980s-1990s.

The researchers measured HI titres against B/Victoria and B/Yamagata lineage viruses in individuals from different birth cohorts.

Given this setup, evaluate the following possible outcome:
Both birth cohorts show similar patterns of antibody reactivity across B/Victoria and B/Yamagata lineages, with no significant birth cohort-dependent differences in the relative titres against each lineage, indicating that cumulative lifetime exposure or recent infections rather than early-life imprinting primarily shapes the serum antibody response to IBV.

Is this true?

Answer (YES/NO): NO